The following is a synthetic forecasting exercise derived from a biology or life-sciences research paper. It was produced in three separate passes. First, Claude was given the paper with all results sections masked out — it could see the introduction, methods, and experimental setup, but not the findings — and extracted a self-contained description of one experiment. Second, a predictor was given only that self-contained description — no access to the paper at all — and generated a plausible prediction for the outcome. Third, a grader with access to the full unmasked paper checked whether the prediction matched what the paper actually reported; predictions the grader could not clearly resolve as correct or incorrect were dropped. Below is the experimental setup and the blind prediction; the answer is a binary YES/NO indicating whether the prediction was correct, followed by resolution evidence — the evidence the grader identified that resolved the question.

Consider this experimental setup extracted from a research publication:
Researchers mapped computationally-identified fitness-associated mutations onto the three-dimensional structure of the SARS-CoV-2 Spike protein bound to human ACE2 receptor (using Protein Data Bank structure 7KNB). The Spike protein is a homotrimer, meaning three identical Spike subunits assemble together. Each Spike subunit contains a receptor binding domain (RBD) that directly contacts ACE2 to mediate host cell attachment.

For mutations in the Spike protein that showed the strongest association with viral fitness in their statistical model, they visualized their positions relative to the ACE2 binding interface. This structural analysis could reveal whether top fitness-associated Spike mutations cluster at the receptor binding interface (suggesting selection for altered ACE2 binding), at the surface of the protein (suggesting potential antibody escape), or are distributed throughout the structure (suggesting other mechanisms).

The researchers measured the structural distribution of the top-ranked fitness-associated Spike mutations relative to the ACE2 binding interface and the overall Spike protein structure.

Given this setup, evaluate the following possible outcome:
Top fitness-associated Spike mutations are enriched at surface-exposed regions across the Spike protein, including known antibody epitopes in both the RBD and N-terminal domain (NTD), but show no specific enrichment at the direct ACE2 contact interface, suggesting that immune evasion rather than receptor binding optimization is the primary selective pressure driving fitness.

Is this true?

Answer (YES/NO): NO